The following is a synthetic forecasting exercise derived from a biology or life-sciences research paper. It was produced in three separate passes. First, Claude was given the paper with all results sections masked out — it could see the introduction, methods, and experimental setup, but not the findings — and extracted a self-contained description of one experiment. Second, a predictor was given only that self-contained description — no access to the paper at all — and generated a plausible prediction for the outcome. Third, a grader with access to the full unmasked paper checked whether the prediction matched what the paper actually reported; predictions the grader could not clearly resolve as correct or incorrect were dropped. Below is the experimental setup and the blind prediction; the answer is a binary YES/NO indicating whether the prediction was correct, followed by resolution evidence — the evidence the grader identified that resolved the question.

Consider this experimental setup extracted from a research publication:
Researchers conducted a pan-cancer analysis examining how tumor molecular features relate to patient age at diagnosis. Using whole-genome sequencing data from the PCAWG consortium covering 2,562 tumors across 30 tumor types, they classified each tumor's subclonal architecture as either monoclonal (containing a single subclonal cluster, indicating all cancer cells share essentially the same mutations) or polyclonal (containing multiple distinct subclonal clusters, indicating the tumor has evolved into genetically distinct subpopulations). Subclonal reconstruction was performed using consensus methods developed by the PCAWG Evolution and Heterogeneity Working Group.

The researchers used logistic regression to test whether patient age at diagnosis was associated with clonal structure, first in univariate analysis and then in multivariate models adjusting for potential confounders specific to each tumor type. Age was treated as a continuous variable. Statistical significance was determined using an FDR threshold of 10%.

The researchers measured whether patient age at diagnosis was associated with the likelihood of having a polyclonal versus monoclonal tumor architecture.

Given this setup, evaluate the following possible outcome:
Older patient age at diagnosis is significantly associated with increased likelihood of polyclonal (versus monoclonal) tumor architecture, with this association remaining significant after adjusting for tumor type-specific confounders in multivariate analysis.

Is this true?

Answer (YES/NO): NO